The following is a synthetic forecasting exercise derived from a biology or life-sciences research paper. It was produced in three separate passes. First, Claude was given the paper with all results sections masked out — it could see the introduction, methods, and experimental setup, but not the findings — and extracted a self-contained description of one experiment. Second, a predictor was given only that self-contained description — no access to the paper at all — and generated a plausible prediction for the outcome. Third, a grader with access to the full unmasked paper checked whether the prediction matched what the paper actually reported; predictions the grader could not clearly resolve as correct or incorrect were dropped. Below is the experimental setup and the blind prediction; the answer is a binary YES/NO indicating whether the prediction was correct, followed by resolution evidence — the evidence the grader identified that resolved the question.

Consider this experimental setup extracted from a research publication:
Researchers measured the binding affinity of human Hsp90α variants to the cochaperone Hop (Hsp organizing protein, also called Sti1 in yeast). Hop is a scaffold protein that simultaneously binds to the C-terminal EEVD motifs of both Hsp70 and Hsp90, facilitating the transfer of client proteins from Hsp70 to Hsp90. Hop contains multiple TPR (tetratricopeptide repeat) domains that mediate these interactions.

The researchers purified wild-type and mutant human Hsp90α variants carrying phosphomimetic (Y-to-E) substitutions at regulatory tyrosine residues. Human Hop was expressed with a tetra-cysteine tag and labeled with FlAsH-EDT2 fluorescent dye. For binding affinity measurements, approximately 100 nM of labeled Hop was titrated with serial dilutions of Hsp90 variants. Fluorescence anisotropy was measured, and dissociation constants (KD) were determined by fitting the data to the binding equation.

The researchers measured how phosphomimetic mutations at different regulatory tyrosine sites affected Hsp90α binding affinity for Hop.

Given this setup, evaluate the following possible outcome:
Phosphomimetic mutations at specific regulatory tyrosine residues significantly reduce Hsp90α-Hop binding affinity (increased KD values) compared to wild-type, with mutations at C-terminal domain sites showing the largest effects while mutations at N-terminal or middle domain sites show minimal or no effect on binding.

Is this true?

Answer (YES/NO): NO